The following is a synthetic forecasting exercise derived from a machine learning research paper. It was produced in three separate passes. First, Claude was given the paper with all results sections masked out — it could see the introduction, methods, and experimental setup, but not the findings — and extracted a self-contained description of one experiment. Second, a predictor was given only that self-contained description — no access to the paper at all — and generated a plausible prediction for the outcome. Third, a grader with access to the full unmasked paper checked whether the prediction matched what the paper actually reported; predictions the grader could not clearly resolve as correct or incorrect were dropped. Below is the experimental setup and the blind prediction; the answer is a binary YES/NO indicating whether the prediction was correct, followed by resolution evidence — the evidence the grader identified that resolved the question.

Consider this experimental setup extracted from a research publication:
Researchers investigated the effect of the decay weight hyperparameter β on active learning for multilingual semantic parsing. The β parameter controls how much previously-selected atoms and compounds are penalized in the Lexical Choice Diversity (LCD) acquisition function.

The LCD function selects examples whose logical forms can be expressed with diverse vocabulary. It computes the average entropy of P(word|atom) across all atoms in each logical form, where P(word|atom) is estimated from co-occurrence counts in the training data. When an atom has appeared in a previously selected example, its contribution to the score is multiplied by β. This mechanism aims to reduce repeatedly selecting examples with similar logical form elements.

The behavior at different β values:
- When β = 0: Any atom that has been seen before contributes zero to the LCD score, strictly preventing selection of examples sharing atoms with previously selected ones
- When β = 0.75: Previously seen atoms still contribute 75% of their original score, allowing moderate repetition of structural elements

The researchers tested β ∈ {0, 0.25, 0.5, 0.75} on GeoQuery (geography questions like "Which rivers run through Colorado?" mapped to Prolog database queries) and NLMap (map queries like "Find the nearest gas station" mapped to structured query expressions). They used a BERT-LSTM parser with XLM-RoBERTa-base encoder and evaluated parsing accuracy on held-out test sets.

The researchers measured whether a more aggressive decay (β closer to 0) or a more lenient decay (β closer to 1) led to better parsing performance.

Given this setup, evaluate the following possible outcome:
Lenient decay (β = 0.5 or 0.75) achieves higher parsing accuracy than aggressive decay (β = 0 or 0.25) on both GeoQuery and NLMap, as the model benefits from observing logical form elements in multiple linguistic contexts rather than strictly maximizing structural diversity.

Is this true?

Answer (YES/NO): NO